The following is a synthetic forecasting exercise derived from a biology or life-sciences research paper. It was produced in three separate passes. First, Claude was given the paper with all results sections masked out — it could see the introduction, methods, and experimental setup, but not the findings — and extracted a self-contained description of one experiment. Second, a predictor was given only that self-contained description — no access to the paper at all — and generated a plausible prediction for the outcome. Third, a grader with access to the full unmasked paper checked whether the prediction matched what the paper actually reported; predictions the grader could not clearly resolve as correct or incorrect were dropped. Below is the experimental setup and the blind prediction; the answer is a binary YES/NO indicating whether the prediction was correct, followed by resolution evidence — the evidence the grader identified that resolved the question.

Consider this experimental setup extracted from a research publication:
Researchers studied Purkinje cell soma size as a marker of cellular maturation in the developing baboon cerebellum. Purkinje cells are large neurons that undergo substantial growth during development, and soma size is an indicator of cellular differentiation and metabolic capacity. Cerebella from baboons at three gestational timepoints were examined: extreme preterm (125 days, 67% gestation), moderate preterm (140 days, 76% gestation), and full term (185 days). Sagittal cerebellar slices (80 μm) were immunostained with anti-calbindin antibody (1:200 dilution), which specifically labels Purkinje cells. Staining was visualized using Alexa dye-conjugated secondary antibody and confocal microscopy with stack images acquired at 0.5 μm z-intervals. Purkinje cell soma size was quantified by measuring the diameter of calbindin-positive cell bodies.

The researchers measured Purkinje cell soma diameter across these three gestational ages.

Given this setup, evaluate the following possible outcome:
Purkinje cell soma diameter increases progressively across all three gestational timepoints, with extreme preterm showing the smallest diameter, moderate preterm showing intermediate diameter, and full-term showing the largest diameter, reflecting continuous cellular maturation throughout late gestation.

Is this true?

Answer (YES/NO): NO